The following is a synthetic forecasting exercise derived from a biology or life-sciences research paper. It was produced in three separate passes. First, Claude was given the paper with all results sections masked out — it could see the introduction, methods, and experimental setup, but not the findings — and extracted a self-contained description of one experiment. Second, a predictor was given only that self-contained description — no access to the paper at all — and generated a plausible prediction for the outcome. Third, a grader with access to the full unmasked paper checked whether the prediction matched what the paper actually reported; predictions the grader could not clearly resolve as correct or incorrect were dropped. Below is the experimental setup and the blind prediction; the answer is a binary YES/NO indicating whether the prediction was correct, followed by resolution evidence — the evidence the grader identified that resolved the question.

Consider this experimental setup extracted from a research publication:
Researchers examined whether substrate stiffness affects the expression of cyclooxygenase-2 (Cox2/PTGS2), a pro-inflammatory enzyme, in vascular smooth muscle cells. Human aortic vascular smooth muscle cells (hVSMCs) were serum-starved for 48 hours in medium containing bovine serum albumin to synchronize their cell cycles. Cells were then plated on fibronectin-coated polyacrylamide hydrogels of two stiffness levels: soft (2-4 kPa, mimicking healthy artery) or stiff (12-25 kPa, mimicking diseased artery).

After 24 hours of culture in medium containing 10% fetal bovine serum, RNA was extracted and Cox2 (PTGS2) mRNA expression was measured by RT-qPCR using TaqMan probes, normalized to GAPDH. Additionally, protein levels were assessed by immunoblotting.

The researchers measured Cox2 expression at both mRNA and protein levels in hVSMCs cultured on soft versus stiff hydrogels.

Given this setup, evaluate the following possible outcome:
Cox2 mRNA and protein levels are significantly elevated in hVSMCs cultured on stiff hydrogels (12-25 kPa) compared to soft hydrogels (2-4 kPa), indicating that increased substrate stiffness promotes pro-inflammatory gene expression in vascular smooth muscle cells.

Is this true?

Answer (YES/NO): NO